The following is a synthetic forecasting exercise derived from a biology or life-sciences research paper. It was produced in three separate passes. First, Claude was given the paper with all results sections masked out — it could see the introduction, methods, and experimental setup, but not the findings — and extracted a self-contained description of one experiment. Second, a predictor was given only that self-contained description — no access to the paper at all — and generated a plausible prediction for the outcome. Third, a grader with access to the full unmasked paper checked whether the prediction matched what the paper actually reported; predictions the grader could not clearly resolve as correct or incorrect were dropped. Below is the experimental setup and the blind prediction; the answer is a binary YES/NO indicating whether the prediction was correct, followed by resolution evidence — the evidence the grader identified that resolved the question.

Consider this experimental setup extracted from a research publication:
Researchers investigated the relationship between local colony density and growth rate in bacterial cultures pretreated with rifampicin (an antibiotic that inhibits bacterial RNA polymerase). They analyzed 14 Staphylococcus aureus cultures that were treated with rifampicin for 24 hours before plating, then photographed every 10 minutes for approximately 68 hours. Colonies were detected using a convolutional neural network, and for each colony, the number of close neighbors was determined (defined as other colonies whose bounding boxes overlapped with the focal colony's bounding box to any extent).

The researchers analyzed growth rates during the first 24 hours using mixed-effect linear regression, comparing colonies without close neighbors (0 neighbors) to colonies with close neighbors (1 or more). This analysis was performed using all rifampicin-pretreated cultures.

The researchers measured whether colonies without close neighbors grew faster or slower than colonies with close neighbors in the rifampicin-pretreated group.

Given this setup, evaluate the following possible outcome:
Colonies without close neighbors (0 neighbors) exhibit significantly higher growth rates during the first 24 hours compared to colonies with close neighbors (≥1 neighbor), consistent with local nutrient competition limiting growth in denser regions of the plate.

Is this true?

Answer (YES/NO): NO